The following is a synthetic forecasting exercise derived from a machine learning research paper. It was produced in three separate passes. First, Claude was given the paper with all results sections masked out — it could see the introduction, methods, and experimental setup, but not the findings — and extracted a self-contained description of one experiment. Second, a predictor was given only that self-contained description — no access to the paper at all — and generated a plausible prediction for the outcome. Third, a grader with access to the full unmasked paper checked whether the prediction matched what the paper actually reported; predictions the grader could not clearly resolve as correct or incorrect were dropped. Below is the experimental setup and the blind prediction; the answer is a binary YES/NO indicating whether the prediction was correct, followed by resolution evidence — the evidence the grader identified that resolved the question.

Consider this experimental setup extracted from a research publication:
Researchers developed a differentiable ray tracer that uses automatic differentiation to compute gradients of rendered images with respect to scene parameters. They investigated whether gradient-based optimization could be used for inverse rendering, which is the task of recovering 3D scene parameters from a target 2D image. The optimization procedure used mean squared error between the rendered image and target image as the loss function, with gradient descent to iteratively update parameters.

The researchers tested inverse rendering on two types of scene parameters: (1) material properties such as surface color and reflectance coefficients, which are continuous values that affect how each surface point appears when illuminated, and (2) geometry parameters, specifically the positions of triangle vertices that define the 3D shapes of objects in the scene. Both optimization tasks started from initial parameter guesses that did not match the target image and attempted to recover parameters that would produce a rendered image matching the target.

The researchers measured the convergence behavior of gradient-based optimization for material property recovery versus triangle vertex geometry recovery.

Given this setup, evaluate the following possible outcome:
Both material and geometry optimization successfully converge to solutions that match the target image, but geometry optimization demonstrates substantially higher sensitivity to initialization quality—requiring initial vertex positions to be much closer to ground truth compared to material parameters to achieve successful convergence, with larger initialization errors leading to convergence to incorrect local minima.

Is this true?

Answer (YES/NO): NO